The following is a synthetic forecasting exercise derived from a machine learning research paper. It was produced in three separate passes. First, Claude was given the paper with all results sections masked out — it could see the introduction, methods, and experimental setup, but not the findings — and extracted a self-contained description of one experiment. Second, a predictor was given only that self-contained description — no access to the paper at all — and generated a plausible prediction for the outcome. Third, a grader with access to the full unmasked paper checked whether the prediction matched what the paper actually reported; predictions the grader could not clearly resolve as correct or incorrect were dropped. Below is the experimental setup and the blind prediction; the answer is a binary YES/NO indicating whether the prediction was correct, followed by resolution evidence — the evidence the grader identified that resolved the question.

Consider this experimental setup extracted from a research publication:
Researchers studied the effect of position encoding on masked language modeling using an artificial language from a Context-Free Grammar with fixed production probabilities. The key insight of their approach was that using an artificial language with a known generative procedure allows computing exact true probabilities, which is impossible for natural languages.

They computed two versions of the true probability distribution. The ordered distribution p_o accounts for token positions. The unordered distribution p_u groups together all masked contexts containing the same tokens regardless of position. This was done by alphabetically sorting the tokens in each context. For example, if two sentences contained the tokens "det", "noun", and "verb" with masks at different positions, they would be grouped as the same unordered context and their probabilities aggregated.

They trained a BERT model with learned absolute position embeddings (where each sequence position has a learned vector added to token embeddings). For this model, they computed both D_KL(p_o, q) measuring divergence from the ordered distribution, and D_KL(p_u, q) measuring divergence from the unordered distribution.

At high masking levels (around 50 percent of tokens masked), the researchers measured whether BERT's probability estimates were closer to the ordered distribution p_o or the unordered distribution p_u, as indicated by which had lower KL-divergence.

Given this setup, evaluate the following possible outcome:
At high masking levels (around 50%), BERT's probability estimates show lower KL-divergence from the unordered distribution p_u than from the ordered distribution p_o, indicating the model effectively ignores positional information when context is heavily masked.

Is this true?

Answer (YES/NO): NO